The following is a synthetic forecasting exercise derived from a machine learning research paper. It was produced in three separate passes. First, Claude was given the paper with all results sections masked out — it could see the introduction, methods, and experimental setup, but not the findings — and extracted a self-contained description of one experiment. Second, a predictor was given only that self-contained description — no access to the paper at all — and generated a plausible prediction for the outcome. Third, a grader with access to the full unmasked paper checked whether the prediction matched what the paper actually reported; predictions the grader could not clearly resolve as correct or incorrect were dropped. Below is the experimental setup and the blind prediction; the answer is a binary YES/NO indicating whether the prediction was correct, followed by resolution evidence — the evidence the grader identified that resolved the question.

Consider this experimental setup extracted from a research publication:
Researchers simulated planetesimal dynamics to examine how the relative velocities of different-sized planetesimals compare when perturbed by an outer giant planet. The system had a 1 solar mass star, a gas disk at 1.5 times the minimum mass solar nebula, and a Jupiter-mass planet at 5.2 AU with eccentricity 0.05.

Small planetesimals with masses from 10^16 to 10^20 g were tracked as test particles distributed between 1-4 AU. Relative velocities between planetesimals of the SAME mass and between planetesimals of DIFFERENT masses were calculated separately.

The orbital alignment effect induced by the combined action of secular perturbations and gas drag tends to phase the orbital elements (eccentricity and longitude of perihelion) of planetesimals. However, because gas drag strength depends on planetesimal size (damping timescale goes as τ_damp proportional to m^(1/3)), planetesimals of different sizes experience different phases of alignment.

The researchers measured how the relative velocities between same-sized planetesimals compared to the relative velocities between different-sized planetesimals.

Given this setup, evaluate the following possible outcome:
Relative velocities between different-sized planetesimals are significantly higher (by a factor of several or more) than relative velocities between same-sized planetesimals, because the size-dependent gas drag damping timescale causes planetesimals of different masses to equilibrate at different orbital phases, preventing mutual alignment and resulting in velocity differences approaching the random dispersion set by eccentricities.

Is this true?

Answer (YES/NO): YES